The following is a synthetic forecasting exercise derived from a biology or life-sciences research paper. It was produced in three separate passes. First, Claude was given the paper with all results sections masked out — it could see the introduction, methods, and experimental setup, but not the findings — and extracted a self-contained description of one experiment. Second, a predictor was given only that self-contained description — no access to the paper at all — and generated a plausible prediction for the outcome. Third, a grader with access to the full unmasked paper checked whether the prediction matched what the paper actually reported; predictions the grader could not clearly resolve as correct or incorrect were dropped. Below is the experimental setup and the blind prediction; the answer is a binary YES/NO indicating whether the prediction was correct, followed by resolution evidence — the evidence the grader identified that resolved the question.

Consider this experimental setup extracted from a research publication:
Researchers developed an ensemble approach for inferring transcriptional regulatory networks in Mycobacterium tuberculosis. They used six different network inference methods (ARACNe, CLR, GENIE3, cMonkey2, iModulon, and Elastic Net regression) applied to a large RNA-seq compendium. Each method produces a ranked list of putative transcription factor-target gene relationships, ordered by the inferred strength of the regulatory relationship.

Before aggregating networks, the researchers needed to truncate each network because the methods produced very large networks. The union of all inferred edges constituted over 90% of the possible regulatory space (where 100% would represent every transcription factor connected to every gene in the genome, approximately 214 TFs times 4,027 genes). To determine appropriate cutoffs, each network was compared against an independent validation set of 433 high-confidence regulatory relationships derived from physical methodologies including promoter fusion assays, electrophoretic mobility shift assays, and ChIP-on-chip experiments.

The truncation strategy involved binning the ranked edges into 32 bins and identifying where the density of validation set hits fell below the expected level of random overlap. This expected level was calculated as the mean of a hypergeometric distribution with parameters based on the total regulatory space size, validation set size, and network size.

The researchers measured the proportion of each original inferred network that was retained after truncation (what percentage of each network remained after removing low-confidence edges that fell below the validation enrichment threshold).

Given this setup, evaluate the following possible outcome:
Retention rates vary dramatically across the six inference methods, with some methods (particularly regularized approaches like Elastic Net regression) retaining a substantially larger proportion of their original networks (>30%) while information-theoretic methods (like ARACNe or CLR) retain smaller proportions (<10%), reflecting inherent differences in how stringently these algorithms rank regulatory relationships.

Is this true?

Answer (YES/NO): NO